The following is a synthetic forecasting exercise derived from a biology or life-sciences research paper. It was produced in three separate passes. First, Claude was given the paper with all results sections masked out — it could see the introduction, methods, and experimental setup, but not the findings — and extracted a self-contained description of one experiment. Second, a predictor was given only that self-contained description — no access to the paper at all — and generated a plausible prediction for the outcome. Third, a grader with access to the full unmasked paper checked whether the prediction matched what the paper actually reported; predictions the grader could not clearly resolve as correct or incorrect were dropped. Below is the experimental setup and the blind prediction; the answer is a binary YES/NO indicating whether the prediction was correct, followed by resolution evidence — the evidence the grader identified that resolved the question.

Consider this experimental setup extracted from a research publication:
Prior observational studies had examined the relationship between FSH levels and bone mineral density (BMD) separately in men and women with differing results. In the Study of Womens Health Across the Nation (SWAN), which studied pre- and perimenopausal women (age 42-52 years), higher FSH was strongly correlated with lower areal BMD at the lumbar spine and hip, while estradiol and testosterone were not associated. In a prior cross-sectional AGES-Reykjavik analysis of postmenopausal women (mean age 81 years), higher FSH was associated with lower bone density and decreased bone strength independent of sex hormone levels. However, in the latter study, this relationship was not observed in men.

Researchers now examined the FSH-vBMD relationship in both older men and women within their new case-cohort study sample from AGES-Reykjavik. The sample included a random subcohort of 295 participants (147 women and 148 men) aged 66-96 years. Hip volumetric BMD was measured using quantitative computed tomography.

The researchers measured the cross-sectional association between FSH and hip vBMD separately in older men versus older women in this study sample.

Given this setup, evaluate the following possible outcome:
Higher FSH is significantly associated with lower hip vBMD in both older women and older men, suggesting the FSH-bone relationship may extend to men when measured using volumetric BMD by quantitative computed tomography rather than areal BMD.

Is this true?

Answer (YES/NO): NO